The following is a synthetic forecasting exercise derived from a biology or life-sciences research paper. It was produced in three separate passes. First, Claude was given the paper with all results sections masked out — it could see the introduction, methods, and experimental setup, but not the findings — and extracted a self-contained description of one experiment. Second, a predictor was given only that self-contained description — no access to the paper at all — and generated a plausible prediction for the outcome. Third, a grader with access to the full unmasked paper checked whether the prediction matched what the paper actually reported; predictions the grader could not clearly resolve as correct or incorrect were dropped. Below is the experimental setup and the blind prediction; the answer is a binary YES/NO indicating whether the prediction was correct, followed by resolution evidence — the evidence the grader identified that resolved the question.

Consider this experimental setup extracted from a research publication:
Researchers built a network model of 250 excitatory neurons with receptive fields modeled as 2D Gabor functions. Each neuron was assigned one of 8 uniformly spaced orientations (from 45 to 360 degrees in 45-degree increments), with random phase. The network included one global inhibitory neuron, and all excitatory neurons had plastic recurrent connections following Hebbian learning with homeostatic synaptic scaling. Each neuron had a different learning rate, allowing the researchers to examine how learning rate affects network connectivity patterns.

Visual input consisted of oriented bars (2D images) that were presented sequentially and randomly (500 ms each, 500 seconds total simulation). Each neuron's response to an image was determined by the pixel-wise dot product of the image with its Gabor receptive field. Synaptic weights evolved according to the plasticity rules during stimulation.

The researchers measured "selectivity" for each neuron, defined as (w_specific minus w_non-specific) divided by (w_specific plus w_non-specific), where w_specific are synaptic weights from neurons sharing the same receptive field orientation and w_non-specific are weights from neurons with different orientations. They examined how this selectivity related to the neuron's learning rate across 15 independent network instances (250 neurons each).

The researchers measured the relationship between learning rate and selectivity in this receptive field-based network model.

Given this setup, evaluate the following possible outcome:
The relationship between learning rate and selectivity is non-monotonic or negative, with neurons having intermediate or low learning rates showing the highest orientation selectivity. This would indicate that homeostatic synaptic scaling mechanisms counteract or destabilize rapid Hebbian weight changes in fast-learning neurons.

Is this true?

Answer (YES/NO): YES